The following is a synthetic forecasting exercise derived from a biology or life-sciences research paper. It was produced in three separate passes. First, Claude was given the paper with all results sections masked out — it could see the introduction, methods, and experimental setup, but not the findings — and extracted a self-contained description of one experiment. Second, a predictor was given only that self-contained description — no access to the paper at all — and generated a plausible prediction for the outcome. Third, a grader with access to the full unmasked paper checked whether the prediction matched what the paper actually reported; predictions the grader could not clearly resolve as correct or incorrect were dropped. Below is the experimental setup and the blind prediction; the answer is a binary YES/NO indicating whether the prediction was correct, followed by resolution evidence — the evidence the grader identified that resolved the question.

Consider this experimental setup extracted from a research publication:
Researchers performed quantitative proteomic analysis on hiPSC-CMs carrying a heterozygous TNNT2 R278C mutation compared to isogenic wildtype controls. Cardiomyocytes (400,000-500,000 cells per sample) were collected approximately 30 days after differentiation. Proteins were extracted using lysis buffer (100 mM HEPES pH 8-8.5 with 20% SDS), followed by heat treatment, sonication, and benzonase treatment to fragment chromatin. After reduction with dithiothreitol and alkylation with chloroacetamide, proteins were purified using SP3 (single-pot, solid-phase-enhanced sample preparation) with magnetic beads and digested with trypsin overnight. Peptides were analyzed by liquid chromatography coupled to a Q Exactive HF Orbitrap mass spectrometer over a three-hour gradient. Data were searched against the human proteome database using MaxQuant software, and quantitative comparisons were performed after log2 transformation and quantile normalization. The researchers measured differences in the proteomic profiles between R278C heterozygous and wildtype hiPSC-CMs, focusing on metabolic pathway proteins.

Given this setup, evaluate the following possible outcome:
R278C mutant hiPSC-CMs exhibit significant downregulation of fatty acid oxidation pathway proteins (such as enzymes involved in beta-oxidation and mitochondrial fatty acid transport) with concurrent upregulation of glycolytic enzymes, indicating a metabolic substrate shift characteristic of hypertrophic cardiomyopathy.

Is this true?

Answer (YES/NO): YES